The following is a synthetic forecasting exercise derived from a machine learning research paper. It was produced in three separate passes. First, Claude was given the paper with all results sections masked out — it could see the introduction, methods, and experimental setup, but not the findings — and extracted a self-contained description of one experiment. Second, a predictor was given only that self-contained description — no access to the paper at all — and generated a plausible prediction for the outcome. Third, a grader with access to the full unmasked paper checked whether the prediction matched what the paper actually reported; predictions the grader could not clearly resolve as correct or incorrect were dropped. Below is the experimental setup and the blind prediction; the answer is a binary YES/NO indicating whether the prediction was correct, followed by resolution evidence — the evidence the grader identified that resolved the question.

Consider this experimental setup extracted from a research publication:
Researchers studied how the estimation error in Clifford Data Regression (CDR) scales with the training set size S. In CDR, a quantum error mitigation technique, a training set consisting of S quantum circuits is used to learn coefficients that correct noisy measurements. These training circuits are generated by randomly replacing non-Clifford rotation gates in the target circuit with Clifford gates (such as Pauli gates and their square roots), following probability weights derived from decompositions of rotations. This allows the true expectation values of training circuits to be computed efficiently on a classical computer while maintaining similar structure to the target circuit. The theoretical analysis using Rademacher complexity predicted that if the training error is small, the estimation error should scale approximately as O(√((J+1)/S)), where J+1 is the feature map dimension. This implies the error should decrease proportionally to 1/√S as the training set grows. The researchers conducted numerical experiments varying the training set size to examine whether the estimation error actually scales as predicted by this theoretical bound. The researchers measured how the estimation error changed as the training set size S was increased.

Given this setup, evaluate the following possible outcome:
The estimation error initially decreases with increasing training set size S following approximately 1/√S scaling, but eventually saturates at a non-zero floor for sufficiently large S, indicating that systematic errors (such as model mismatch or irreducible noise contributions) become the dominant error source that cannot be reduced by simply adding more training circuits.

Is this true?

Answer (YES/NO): NO